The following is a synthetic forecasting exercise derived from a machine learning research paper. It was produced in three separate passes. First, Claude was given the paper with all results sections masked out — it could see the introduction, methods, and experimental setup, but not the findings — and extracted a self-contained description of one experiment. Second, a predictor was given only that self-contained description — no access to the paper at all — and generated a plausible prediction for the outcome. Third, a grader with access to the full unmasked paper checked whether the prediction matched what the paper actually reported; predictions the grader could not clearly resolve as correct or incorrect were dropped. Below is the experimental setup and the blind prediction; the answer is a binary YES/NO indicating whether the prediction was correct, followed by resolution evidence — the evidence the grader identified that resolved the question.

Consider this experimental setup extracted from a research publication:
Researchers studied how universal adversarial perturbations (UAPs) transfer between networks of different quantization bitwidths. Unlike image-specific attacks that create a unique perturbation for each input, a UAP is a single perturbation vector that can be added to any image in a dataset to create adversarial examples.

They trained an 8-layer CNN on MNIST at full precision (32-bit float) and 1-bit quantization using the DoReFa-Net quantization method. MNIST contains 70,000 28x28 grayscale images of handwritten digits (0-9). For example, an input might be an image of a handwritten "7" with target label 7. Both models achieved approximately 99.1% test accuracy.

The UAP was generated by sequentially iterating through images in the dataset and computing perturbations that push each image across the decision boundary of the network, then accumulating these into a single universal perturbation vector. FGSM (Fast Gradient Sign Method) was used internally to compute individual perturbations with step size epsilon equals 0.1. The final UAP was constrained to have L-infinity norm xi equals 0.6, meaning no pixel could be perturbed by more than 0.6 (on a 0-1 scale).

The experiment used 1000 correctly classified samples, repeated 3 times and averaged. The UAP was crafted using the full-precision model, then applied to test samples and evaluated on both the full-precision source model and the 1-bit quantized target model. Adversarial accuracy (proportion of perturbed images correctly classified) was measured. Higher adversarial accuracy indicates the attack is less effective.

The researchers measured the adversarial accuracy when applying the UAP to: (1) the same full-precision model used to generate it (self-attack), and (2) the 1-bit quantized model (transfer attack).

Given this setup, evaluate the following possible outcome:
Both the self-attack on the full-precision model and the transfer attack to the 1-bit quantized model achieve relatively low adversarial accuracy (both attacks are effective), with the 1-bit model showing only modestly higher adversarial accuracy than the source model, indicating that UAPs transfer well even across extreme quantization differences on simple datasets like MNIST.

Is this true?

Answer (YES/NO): NO